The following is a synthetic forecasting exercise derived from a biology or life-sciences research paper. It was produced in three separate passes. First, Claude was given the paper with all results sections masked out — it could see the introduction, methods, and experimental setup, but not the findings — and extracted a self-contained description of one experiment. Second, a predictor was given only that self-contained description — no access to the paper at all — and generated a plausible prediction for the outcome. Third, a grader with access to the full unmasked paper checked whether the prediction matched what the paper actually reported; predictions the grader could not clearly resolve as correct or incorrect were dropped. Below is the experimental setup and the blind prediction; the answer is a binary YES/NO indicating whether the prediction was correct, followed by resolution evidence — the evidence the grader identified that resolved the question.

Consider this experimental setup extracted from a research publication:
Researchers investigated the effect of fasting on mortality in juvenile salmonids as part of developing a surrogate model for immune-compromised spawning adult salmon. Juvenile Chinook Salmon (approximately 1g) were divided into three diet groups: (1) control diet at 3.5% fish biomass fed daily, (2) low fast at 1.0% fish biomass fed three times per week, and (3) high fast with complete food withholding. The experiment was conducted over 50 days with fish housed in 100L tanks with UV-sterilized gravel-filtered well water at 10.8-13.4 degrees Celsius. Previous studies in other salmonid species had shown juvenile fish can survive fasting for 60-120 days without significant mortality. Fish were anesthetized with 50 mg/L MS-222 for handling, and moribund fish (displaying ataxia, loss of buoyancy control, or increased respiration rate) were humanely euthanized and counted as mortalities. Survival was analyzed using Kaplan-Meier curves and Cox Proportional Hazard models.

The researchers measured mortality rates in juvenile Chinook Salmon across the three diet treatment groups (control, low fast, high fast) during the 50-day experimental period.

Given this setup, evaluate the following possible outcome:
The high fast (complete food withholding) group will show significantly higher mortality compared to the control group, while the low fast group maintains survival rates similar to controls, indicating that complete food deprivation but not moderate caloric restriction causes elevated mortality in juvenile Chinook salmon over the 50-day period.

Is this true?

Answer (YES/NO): NO